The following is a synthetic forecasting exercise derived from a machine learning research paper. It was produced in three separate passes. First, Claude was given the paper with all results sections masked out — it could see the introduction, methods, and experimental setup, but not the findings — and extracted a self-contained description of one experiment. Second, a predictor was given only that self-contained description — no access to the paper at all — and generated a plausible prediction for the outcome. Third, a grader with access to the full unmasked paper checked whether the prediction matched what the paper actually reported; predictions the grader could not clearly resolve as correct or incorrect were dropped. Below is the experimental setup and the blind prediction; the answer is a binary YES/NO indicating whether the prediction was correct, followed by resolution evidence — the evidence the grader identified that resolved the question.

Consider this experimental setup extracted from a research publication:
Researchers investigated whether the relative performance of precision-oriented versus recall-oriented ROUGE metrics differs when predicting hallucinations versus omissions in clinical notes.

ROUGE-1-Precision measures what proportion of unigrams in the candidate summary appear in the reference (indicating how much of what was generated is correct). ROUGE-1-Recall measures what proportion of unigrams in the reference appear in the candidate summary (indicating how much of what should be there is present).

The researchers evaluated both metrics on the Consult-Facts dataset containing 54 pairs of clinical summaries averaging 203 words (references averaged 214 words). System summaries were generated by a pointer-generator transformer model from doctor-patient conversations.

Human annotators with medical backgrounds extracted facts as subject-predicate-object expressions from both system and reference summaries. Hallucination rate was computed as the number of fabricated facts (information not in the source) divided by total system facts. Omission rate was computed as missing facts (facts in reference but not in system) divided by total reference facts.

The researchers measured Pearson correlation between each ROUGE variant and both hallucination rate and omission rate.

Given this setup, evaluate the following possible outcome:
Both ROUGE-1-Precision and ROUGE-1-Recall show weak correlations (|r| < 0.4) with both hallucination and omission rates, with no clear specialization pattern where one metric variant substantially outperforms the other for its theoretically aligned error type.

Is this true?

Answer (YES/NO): NO